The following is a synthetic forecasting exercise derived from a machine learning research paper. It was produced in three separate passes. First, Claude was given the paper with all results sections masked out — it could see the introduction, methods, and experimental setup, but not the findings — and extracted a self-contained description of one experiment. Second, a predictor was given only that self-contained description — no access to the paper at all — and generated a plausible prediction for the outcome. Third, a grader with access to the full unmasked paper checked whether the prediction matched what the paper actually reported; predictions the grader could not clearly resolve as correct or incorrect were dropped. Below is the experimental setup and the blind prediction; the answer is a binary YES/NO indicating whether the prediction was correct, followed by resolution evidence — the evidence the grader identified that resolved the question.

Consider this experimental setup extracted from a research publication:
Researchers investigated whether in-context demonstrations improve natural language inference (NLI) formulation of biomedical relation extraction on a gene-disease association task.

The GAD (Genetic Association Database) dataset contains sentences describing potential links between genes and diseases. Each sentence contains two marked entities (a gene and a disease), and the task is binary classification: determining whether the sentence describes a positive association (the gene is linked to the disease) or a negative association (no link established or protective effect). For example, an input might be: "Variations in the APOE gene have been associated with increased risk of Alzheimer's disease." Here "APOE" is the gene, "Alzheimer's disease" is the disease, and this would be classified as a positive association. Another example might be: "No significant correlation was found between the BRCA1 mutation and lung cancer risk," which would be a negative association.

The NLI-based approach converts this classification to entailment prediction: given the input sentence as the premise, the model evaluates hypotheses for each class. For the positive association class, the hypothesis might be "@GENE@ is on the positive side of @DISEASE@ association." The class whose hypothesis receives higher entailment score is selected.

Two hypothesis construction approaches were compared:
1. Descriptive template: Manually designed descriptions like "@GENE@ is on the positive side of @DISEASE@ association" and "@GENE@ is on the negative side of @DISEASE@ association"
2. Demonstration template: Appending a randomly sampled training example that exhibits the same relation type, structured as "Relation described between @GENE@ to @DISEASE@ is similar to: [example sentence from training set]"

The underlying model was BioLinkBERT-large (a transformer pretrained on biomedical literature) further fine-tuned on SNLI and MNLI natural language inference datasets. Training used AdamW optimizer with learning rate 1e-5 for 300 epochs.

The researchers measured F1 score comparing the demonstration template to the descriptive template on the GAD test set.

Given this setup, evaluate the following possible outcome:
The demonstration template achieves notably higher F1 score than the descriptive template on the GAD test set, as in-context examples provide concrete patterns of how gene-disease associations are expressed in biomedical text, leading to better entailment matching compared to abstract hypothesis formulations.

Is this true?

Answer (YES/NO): NO